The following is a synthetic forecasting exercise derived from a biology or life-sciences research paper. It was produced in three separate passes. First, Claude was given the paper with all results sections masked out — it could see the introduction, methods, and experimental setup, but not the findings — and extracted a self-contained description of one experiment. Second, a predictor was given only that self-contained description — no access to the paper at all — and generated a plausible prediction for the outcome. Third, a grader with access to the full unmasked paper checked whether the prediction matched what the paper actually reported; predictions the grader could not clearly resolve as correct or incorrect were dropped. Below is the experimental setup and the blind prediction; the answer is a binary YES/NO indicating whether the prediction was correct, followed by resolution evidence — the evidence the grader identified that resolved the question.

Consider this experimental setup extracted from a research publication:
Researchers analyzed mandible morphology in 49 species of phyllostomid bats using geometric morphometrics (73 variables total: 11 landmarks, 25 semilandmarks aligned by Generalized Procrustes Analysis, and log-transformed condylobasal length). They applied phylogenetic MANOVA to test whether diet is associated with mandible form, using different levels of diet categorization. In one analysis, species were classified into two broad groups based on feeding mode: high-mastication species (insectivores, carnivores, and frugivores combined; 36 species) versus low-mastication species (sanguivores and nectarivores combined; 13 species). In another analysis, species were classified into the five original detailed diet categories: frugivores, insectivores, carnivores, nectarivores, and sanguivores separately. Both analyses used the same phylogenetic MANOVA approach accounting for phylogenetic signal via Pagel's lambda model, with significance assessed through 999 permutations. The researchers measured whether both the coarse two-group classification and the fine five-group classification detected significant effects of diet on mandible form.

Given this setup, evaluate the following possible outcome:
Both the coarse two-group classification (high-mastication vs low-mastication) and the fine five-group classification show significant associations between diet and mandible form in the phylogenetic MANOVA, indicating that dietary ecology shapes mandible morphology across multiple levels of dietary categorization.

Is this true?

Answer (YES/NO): YES